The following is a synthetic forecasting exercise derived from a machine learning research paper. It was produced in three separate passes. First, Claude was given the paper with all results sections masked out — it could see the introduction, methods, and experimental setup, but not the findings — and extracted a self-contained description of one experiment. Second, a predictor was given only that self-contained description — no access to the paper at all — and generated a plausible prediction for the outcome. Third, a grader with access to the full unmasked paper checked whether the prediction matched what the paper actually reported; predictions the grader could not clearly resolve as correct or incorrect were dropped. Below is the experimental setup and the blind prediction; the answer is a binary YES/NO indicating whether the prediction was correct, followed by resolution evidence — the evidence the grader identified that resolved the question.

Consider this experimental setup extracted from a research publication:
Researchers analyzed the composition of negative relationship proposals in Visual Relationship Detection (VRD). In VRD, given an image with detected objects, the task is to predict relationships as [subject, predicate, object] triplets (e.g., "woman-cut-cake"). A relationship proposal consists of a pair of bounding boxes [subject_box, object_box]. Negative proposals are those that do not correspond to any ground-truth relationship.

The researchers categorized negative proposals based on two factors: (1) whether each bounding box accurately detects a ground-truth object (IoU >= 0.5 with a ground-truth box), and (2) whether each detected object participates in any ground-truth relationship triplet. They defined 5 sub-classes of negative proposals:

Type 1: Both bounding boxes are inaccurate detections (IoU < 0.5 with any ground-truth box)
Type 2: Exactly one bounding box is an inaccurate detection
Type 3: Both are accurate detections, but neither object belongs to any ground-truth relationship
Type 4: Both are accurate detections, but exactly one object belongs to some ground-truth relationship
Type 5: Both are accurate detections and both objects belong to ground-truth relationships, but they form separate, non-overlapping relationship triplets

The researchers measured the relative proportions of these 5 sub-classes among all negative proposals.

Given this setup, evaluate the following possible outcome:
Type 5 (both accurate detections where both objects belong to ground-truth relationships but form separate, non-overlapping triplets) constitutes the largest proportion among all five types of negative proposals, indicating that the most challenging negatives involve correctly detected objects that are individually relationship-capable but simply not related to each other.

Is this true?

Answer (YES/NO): NO